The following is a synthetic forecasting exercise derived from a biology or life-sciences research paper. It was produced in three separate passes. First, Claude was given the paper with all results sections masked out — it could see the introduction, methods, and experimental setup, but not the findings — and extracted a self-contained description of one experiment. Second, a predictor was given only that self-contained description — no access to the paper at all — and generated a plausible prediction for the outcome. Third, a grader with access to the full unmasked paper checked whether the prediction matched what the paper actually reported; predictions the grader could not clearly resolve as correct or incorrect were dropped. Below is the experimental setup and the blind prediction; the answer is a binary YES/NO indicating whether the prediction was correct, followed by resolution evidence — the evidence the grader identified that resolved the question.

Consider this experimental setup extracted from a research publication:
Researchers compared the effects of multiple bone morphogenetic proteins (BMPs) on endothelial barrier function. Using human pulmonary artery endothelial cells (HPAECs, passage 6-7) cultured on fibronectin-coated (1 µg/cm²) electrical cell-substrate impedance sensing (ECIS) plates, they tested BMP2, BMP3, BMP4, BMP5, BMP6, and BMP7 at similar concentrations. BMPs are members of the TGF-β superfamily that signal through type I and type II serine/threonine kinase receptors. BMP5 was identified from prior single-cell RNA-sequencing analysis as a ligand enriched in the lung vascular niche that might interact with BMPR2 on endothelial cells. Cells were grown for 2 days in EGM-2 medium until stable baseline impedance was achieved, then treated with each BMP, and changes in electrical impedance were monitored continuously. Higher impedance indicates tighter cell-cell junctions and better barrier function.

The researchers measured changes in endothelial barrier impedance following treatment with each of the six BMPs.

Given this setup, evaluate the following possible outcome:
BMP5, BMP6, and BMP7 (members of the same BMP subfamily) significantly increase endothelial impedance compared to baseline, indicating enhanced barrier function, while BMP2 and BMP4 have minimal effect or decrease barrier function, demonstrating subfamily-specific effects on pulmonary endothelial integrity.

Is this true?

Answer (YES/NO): NO